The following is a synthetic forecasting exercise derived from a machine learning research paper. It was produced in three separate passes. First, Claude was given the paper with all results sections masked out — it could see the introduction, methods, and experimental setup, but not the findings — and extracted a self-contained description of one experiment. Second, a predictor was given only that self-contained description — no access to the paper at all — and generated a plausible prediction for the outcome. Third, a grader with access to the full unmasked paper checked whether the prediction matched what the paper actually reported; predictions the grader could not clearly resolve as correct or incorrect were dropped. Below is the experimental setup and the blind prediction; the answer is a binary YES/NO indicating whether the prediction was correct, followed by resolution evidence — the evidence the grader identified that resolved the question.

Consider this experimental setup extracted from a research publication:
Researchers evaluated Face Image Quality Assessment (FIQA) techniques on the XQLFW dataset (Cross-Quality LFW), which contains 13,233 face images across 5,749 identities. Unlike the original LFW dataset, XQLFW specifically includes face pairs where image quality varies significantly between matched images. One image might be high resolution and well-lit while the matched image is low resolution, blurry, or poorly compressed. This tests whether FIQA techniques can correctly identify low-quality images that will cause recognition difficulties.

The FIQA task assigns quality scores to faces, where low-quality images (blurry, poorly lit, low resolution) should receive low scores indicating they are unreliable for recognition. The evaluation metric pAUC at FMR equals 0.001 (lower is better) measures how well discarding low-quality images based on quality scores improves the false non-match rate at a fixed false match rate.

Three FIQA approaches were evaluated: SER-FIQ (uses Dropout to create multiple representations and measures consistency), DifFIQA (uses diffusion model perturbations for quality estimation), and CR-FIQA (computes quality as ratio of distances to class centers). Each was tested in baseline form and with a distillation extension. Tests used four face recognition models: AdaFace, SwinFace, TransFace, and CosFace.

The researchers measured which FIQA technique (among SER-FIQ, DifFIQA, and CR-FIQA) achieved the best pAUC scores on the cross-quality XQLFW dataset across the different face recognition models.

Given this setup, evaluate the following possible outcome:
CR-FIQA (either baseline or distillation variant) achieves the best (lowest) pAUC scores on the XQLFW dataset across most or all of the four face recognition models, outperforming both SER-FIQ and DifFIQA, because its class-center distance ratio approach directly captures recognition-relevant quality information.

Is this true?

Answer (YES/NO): NO